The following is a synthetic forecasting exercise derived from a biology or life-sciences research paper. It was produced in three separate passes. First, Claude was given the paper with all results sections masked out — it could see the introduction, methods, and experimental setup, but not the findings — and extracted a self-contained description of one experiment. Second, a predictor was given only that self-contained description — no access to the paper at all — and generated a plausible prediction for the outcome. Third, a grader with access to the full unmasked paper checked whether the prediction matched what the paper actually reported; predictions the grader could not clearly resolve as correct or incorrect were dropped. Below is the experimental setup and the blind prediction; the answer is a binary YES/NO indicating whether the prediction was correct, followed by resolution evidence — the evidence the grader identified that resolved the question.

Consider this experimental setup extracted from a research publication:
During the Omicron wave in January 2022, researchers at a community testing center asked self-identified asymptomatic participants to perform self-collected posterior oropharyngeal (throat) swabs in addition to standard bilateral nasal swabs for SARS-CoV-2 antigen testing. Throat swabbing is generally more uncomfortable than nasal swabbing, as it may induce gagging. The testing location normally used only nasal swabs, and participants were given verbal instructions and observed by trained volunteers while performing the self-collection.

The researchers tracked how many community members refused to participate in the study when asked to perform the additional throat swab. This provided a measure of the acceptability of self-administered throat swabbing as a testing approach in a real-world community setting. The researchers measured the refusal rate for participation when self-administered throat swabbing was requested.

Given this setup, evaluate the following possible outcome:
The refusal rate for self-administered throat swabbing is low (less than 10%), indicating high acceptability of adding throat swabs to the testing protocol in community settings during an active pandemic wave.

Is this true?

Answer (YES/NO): YES